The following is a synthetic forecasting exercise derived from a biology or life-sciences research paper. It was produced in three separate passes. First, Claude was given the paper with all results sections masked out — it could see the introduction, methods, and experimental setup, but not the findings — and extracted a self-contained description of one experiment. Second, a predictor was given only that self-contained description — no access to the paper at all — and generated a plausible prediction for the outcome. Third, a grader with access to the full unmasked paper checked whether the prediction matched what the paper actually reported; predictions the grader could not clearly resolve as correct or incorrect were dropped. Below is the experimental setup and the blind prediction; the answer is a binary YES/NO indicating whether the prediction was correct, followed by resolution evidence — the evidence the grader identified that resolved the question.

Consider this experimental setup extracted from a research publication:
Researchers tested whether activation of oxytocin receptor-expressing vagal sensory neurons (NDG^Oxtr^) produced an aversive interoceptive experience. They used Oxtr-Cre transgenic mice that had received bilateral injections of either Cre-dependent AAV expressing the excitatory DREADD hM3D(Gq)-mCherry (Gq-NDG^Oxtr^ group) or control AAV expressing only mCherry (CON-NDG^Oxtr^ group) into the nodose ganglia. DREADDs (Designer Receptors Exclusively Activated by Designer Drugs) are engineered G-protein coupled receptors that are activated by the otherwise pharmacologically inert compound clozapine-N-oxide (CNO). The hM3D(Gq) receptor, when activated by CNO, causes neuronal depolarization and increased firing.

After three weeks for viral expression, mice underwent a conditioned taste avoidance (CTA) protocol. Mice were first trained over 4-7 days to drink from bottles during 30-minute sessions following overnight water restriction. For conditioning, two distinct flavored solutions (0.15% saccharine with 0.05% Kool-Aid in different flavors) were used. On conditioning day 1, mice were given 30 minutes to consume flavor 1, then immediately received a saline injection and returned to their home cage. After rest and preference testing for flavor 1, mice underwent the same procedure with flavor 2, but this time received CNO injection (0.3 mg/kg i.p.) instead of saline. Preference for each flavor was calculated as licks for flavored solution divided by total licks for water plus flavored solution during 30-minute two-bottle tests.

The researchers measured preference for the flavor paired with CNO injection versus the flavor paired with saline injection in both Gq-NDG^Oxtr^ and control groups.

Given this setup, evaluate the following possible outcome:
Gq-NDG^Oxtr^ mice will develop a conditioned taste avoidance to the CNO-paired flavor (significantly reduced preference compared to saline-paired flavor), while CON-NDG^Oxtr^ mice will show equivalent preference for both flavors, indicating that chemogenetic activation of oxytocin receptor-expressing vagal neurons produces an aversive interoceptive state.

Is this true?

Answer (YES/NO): YES